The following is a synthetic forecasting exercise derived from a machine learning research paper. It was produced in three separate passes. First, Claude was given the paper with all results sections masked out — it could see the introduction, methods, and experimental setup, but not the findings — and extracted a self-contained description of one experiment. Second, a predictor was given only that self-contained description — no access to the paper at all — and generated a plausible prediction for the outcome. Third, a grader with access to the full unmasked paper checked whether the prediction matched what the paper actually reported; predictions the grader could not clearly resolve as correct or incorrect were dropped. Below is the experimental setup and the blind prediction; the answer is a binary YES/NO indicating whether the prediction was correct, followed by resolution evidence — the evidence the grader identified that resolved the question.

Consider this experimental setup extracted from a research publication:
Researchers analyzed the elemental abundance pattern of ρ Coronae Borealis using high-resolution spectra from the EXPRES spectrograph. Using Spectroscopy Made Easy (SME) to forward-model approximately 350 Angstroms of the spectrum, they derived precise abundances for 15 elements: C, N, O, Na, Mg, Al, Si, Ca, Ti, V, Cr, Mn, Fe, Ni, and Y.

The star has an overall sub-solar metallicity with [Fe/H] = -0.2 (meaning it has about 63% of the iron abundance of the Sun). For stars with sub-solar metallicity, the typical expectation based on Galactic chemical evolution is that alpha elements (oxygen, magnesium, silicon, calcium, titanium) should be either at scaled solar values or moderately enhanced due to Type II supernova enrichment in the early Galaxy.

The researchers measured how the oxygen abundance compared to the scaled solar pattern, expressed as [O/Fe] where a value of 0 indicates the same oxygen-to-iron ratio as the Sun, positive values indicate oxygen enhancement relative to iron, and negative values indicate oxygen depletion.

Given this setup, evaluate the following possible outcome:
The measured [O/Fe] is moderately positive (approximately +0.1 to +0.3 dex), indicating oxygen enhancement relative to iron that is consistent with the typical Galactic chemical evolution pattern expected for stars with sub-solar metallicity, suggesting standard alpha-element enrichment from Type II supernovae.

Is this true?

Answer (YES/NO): NO